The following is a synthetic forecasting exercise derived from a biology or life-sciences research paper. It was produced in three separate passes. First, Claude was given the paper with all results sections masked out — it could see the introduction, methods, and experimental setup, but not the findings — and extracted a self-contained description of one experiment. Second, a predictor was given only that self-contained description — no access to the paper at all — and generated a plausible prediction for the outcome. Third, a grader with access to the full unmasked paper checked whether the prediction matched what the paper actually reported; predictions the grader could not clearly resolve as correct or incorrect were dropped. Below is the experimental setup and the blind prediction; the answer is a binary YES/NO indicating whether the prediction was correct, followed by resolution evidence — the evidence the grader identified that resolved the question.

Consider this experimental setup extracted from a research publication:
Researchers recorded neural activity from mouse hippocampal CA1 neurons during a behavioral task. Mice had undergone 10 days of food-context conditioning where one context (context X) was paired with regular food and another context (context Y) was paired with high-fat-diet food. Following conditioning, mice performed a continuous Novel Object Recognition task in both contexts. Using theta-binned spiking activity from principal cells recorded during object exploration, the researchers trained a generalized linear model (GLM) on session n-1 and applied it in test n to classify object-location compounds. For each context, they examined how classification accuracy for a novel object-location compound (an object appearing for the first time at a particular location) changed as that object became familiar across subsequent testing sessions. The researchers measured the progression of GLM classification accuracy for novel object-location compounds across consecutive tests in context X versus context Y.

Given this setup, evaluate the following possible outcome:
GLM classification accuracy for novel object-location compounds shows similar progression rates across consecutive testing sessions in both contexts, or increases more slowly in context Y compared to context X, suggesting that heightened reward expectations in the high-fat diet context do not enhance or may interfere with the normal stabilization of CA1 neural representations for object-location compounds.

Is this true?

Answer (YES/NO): YES